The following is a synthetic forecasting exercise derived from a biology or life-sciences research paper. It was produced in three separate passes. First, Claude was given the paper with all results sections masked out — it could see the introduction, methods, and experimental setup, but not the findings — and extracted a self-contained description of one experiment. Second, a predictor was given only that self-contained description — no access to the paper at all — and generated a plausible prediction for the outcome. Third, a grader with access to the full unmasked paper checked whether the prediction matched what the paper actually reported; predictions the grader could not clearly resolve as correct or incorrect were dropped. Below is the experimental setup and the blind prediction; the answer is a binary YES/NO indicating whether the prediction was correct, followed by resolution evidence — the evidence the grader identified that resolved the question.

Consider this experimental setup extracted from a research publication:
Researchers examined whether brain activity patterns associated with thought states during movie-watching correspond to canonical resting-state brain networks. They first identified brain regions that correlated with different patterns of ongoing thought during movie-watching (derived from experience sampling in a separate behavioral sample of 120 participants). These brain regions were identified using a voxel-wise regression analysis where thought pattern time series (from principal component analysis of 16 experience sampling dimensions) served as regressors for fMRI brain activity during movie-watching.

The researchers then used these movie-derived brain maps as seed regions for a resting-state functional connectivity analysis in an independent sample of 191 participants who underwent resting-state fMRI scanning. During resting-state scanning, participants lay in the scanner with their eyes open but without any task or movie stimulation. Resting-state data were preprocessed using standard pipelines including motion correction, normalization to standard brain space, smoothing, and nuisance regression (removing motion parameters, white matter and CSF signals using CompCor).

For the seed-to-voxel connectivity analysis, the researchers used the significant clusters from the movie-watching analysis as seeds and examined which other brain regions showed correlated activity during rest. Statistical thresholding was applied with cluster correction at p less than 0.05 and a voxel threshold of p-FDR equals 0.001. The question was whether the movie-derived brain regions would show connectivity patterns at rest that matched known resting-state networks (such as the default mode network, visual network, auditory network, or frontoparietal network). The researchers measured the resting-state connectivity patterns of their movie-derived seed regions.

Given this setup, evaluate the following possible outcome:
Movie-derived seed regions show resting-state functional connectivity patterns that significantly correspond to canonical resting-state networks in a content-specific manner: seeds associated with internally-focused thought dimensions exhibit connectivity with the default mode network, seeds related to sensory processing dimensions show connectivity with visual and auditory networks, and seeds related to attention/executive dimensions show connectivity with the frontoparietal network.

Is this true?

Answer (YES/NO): NO